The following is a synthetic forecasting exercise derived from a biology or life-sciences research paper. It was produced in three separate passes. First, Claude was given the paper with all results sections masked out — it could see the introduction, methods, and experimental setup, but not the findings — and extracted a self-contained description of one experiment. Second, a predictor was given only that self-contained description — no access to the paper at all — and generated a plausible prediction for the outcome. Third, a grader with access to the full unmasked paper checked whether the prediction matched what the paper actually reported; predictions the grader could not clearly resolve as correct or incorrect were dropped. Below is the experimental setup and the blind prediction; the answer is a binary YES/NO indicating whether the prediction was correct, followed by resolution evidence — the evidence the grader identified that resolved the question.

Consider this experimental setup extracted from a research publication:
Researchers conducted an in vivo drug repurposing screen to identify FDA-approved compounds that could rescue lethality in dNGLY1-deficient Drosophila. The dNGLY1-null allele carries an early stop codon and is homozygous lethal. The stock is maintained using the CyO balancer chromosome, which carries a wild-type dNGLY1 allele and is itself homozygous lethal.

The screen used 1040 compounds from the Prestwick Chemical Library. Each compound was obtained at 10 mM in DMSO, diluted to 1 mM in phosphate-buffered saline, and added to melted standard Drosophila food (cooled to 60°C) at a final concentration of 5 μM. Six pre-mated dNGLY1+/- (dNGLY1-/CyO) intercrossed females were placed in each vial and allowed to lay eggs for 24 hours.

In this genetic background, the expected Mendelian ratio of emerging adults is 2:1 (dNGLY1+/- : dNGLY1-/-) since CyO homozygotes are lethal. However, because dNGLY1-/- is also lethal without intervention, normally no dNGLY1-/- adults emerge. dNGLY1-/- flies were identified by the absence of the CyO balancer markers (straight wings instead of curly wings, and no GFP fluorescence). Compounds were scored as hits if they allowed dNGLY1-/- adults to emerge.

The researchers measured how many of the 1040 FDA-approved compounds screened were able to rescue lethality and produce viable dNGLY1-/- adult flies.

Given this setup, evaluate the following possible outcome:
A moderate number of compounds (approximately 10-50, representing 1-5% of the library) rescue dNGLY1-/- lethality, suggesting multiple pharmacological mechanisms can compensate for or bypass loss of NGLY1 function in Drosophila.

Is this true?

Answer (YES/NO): YES